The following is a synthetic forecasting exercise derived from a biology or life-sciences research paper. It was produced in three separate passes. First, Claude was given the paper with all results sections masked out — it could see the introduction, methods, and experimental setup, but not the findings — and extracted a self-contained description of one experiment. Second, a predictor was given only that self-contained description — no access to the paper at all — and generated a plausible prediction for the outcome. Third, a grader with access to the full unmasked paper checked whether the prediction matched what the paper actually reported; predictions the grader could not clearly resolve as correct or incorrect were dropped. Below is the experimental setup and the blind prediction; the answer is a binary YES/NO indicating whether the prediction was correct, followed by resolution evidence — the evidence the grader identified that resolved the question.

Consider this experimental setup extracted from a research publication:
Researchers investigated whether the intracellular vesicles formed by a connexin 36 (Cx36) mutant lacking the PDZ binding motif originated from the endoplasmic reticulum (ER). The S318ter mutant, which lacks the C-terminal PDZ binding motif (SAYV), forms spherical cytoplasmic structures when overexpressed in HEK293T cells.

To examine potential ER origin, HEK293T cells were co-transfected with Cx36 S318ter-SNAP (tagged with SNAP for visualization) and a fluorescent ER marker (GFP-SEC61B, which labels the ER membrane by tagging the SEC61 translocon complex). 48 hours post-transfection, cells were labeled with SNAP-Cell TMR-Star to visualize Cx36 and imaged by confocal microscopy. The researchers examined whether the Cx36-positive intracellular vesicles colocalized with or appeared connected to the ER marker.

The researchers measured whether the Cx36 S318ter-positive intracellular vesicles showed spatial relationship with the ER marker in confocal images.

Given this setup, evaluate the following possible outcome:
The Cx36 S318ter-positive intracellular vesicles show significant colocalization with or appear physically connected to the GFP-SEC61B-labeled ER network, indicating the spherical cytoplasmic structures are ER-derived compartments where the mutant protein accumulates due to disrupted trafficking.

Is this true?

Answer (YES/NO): YES